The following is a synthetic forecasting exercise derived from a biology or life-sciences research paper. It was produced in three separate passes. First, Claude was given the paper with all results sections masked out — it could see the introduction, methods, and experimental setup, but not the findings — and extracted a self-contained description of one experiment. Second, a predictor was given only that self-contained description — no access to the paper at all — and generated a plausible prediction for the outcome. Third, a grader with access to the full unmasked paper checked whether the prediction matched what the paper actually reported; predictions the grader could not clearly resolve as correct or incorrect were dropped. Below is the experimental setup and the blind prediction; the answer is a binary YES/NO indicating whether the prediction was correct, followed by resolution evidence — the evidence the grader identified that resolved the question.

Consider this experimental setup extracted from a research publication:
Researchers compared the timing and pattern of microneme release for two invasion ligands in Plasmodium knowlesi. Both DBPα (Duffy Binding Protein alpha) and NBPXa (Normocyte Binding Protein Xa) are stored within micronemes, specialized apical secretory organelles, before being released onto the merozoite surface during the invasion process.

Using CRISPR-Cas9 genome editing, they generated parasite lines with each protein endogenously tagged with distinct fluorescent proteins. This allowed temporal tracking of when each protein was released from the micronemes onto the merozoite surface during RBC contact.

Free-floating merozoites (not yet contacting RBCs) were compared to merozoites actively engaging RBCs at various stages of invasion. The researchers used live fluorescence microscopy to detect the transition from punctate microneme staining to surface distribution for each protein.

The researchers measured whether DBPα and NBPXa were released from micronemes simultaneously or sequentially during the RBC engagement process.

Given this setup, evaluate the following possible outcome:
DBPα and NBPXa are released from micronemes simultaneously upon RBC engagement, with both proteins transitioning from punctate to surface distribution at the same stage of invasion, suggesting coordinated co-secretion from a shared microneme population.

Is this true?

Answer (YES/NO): NO